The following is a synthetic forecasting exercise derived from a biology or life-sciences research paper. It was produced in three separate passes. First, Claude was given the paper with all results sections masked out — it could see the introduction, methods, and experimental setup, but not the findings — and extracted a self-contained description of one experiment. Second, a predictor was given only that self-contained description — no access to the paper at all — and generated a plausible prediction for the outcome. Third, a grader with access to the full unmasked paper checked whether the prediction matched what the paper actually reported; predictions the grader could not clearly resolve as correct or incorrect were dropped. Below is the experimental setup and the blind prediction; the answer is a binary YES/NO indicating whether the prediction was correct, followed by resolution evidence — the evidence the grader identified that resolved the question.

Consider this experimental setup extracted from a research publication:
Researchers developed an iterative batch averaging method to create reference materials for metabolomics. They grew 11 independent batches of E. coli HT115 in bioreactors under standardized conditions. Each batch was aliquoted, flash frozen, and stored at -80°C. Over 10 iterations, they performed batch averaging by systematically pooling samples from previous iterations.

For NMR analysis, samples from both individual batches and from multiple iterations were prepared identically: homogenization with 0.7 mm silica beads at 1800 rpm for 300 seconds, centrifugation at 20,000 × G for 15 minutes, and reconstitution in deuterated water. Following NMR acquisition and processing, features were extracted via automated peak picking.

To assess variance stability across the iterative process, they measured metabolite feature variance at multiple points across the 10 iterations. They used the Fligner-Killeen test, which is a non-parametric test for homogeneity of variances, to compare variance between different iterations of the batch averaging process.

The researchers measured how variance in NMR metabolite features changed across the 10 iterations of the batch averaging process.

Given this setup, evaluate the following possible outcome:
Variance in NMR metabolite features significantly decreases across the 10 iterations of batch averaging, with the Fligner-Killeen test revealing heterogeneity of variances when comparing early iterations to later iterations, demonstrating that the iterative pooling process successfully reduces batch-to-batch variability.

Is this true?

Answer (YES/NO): NO